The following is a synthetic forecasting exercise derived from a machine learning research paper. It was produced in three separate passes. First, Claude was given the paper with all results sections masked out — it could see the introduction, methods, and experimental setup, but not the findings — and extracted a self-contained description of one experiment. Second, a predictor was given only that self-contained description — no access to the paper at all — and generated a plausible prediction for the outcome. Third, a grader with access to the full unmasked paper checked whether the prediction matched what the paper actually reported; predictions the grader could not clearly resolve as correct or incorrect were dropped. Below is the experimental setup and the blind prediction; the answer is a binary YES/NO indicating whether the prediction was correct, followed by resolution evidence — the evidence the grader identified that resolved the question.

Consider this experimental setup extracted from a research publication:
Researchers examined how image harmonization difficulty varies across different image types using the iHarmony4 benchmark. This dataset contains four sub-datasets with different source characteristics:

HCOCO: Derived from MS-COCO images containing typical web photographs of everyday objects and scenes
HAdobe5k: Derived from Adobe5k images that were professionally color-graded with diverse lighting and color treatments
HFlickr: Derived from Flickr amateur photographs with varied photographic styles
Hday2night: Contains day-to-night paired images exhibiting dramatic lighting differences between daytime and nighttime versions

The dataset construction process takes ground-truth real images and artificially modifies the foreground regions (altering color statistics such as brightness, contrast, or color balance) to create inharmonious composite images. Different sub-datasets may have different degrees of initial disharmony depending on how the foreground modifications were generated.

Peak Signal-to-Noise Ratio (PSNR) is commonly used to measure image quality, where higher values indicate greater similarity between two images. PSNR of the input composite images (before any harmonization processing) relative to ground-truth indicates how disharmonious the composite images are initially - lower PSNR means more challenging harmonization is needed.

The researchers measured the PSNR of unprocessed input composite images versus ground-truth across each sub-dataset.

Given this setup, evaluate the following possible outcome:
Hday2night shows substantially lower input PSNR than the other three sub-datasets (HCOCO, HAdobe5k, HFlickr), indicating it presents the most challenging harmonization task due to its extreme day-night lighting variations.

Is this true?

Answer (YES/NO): NO